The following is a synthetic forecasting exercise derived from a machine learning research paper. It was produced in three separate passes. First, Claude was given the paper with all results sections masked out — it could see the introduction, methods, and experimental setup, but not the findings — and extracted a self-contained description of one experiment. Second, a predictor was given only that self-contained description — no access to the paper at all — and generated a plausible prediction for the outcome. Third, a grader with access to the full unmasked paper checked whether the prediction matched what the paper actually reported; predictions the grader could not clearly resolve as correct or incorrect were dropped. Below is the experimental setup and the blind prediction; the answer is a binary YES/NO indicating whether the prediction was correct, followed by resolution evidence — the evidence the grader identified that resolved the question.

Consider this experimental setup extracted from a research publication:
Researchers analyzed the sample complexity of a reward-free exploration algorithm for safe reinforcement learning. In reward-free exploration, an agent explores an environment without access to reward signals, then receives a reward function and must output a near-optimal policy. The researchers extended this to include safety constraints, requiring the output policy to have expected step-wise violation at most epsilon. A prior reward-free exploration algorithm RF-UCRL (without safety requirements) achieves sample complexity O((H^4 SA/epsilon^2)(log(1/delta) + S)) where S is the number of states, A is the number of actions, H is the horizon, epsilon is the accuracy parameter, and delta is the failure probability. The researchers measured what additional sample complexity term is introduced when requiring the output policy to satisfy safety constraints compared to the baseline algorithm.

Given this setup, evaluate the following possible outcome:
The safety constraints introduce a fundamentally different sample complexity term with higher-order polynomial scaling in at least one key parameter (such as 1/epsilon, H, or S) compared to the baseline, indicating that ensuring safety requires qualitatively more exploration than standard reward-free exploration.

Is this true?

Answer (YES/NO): YES